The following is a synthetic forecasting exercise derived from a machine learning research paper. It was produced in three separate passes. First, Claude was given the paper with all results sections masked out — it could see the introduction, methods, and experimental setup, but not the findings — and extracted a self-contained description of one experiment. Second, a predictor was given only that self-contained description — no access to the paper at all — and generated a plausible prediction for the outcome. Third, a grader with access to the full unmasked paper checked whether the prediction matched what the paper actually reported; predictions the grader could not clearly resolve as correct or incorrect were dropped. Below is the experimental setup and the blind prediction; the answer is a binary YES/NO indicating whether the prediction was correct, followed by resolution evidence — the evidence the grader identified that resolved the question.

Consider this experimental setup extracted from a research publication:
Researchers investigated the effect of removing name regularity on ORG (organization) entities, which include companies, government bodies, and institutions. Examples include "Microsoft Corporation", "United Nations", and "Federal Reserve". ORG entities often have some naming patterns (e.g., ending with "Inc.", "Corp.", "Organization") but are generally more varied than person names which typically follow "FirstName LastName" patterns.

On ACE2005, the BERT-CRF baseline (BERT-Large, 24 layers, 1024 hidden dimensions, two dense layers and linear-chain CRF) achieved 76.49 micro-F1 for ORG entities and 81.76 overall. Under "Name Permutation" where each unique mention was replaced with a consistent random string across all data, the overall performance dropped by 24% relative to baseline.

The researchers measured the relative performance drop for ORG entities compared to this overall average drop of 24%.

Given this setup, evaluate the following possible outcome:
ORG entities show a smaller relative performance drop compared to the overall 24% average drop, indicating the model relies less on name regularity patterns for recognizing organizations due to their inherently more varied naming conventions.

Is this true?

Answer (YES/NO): NO